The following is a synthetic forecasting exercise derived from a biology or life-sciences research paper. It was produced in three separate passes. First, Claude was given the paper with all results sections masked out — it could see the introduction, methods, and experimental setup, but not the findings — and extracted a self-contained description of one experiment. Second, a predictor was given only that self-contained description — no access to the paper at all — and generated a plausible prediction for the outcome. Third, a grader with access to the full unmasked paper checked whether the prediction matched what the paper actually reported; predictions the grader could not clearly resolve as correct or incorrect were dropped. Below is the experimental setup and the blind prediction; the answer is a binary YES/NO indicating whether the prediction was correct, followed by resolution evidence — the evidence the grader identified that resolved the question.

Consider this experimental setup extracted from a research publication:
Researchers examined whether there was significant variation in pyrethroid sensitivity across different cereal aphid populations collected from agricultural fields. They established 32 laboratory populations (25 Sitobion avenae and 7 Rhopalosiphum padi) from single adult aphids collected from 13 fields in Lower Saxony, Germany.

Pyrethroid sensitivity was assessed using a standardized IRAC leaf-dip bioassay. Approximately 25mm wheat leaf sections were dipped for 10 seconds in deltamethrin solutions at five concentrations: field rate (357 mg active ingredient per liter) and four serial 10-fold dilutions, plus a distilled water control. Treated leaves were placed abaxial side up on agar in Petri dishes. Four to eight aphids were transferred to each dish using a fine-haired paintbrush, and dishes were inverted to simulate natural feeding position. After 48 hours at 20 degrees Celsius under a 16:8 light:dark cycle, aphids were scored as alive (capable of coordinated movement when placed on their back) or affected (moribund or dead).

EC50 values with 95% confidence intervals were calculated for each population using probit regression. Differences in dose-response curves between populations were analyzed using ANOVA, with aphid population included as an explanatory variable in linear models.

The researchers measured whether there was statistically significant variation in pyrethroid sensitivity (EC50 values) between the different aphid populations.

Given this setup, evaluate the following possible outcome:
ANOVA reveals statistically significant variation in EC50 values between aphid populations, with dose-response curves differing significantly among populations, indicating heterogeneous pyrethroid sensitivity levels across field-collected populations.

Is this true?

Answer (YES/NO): YES